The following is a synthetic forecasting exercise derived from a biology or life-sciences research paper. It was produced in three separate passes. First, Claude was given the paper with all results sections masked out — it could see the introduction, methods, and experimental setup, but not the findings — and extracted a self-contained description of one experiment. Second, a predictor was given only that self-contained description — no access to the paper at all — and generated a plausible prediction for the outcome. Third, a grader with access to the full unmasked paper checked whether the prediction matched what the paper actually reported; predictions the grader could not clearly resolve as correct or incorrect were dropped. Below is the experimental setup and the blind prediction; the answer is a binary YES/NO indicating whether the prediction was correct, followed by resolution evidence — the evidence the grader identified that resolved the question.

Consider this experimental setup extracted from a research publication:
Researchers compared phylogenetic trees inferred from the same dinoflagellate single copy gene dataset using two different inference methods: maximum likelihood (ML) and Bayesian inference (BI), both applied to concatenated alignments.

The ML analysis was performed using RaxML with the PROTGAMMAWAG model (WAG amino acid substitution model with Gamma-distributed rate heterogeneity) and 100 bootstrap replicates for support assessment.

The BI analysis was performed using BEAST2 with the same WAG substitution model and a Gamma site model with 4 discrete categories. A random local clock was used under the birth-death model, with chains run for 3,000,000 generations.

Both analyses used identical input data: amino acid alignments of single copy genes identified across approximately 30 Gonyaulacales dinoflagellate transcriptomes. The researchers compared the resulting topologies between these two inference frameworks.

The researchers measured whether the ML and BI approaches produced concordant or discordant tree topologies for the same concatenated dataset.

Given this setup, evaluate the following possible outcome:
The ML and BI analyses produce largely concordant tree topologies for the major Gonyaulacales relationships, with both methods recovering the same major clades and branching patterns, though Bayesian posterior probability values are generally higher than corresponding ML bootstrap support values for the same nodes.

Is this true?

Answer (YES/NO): YES